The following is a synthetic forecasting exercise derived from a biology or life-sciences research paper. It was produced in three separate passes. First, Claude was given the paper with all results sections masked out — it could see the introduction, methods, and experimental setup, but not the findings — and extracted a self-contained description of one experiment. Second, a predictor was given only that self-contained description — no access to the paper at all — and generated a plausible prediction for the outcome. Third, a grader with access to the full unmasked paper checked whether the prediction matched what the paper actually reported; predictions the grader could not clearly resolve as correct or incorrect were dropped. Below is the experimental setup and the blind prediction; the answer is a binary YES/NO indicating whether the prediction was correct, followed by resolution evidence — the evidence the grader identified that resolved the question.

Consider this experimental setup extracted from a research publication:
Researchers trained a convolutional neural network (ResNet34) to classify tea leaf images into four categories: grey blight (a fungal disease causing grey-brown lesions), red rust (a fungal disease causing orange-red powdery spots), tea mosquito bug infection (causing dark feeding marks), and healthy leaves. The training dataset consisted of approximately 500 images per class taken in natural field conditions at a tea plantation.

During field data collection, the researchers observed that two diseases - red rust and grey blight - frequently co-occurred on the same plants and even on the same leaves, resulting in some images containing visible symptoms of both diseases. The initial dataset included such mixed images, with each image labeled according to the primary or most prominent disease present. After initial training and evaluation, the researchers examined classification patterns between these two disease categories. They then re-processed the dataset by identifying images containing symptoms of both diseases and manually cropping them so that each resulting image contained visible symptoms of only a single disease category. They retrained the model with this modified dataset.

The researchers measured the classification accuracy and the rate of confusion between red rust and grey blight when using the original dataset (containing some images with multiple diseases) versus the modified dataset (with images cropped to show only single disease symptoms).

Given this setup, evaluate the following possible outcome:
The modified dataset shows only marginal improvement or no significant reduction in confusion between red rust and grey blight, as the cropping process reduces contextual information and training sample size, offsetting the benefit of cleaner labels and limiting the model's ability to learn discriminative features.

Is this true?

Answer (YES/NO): NO